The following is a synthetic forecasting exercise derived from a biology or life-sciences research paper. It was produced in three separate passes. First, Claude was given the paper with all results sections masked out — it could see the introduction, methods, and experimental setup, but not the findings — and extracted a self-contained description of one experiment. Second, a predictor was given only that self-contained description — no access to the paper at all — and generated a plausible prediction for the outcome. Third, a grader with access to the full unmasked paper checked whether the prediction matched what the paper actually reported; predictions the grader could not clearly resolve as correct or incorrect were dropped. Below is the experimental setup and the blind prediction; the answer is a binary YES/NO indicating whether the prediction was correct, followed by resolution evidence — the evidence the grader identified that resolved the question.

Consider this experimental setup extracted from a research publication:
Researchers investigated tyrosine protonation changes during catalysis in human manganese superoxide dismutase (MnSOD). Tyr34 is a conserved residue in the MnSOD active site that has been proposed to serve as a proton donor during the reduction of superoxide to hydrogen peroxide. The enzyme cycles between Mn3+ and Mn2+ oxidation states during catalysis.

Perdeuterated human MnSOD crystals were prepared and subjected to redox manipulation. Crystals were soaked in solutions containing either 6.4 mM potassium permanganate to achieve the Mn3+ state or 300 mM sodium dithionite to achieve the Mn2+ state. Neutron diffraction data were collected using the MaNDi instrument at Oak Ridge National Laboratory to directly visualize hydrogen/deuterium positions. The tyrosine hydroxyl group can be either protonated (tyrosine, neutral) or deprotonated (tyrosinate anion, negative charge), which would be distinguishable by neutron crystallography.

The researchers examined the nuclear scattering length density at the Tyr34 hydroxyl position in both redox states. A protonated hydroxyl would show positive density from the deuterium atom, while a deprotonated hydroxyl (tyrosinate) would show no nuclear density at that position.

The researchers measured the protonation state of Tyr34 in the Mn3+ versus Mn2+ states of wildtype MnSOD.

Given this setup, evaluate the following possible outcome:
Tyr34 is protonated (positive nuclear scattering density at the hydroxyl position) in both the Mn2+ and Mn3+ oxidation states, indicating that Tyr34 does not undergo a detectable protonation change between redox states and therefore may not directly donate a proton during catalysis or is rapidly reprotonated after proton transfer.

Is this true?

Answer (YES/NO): NO